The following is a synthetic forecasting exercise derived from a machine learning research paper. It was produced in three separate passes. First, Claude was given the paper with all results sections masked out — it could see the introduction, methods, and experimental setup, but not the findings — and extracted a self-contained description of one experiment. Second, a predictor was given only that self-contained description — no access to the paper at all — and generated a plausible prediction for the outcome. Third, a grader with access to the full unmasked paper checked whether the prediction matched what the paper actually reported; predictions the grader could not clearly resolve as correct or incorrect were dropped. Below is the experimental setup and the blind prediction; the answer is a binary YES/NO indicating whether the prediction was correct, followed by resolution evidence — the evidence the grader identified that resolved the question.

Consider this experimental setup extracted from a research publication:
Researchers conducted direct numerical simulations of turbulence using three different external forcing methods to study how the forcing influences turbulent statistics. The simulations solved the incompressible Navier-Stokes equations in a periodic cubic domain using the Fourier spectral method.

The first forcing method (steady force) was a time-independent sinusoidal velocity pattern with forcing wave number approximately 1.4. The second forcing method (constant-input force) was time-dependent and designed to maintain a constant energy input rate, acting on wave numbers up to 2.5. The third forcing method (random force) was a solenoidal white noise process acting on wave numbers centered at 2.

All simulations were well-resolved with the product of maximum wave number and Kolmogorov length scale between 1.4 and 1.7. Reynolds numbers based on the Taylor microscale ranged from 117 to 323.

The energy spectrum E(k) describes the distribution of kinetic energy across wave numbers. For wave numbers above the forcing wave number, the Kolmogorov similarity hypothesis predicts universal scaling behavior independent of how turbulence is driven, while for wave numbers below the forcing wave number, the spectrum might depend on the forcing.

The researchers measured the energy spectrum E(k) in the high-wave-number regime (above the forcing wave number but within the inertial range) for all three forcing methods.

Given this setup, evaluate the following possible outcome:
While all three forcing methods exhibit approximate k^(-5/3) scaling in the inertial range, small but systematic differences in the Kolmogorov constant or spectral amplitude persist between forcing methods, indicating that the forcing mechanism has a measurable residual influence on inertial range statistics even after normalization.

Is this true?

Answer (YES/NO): NO